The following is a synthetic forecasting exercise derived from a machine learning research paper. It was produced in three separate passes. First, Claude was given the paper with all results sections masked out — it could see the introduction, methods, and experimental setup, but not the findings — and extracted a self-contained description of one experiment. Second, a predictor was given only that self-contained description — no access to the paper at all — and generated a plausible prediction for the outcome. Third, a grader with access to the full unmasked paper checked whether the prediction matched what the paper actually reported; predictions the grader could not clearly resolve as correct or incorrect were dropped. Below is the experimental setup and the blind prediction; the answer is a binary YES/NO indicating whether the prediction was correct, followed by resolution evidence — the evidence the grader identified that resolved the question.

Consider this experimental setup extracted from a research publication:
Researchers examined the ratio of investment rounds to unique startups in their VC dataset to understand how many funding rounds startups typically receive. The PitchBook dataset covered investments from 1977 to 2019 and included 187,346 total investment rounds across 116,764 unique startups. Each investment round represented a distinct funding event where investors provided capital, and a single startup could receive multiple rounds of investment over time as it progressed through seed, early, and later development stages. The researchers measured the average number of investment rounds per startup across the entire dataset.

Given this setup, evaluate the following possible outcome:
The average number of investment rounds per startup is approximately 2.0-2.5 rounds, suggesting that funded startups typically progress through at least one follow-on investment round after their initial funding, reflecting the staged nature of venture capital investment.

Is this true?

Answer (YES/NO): NO